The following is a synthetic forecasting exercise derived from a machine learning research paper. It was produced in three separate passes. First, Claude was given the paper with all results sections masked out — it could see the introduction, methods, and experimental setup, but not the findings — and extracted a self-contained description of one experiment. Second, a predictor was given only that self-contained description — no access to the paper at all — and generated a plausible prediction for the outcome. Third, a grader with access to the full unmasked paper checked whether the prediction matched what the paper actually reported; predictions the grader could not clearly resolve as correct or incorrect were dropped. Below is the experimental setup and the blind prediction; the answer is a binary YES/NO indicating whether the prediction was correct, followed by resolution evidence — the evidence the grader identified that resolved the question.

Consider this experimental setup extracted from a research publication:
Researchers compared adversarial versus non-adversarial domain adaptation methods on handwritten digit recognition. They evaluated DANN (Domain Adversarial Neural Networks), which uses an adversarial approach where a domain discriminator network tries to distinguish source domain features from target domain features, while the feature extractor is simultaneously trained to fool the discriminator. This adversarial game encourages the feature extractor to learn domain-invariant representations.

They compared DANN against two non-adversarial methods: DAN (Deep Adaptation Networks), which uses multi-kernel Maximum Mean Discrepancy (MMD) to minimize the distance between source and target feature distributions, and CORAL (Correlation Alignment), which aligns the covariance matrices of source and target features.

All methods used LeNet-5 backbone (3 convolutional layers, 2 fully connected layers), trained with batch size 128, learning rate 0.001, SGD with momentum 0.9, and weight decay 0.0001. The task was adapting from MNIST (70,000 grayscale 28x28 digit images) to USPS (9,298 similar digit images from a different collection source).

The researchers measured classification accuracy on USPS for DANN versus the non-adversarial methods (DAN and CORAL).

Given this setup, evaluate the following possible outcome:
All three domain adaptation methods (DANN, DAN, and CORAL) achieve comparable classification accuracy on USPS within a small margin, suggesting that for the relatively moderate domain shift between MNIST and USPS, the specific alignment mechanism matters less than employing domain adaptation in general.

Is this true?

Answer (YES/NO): NO